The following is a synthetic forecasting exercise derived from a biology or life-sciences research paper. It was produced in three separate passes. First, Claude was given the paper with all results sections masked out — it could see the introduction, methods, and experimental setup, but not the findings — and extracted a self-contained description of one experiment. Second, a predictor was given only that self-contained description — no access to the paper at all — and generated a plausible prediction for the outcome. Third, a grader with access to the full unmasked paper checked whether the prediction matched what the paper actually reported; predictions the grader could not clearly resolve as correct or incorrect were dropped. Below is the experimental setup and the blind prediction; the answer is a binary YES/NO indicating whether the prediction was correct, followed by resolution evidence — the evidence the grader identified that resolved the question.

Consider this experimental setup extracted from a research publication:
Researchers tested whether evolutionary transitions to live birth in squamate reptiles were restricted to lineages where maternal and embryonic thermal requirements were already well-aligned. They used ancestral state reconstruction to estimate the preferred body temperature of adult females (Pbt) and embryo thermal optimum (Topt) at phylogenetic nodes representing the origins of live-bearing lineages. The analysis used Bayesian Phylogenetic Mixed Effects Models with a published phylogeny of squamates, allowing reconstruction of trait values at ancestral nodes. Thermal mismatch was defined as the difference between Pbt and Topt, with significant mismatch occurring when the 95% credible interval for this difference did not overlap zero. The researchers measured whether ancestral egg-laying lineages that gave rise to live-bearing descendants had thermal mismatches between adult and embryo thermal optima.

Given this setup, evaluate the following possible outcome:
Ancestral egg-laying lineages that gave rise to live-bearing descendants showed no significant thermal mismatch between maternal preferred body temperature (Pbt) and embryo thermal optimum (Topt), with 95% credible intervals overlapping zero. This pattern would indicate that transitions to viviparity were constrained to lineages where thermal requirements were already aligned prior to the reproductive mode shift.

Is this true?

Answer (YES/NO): NO